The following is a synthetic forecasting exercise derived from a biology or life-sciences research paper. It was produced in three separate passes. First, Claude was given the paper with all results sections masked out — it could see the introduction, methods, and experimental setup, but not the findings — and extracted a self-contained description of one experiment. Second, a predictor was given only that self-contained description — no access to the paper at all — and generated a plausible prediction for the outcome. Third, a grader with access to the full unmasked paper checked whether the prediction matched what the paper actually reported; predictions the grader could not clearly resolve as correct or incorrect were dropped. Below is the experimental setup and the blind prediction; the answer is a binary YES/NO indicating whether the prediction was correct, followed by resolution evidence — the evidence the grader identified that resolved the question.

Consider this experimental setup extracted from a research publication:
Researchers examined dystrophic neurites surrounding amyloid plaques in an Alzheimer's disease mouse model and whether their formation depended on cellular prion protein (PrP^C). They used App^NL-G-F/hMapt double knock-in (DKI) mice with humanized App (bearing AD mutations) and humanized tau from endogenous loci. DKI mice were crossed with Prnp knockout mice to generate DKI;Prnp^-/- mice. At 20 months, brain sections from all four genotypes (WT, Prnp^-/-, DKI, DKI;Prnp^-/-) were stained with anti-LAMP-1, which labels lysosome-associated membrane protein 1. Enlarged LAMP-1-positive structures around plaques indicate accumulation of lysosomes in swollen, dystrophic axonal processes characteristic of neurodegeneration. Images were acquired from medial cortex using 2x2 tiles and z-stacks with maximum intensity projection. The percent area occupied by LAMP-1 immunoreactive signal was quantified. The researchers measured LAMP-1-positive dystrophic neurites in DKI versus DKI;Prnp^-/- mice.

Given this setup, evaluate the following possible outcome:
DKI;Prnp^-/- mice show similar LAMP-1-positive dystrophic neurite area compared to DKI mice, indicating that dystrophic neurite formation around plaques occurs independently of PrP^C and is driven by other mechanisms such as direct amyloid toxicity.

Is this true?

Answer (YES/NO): NO